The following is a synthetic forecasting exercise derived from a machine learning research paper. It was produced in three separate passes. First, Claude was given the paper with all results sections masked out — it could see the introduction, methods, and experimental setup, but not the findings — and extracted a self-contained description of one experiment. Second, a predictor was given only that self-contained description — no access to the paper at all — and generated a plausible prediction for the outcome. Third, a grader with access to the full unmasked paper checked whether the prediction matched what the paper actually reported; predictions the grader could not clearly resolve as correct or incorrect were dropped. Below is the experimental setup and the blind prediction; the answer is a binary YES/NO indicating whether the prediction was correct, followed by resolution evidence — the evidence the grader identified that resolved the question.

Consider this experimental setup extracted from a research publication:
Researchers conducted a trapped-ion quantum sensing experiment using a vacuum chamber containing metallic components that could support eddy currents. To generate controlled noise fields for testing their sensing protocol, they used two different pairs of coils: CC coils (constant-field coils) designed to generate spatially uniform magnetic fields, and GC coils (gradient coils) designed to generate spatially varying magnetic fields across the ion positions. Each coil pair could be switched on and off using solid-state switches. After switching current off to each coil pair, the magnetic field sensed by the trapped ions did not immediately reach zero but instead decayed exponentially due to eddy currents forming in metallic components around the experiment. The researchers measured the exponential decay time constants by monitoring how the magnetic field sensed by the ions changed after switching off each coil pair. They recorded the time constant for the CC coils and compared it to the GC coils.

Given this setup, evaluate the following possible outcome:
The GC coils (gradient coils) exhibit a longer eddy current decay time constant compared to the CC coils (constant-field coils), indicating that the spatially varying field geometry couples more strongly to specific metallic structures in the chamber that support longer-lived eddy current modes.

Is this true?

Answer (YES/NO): YES